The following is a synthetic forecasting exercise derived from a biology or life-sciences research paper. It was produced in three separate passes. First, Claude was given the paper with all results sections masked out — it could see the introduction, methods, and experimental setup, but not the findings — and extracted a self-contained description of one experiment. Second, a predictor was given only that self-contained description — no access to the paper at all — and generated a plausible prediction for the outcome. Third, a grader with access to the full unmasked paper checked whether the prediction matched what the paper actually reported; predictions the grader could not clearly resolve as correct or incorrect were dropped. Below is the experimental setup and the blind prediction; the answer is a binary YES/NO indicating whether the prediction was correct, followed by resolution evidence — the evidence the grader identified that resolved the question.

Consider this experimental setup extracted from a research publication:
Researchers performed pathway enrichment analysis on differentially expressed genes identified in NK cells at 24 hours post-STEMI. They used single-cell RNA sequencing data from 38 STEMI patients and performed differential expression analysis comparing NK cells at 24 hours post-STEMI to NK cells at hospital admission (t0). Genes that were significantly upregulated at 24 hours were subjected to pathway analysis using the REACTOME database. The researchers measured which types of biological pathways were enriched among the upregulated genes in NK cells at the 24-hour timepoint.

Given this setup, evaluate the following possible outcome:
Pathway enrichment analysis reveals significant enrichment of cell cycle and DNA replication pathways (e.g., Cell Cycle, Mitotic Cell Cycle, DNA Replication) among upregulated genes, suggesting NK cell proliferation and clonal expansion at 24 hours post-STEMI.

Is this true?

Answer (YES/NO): NO